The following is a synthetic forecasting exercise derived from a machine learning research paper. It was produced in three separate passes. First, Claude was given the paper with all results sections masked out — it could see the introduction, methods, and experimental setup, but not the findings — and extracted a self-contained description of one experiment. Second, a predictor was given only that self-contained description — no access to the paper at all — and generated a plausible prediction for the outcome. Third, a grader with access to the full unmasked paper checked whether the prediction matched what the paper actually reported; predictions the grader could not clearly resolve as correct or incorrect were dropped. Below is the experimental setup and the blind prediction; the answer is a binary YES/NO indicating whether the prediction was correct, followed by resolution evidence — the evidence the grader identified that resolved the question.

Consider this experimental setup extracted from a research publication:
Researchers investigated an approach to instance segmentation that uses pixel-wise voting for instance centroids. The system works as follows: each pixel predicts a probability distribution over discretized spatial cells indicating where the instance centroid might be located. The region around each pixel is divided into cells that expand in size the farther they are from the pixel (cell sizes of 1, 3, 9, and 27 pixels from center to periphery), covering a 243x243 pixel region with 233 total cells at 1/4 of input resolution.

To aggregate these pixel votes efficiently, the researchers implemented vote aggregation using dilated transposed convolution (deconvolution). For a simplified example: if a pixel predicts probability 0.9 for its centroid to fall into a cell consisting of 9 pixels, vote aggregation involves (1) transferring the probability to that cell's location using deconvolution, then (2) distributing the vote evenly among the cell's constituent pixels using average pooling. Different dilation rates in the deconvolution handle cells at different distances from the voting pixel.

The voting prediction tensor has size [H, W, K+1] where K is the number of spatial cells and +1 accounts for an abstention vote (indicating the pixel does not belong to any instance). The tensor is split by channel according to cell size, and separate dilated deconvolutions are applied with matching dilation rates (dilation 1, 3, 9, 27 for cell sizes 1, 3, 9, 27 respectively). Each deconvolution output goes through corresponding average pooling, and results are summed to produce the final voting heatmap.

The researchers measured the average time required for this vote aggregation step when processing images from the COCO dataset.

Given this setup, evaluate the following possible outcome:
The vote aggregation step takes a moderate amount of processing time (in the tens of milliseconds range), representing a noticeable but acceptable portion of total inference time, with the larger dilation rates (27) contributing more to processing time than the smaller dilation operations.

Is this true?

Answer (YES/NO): NO